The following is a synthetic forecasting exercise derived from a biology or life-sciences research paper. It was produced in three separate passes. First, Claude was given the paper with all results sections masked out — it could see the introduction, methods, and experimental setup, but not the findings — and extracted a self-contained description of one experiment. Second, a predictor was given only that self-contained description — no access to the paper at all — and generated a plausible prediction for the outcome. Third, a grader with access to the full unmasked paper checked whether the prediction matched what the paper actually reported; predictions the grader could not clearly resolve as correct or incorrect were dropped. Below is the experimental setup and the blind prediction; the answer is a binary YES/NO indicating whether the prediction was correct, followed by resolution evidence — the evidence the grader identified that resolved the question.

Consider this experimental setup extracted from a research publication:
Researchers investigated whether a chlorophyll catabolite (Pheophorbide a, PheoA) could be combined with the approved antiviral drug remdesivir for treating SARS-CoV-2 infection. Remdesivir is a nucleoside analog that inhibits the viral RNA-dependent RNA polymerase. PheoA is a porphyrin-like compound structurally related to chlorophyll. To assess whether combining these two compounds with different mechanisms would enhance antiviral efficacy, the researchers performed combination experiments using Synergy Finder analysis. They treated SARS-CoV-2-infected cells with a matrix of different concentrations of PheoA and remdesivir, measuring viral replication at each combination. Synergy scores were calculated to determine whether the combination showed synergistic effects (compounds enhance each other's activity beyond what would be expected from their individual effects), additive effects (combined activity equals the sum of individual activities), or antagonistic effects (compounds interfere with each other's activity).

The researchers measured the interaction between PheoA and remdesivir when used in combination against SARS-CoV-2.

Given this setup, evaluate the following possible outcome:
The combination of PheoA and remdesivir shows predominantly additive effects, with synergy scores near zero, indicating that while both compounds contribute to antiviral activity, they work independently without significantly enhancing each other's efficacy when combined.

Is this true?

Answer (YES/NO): YES